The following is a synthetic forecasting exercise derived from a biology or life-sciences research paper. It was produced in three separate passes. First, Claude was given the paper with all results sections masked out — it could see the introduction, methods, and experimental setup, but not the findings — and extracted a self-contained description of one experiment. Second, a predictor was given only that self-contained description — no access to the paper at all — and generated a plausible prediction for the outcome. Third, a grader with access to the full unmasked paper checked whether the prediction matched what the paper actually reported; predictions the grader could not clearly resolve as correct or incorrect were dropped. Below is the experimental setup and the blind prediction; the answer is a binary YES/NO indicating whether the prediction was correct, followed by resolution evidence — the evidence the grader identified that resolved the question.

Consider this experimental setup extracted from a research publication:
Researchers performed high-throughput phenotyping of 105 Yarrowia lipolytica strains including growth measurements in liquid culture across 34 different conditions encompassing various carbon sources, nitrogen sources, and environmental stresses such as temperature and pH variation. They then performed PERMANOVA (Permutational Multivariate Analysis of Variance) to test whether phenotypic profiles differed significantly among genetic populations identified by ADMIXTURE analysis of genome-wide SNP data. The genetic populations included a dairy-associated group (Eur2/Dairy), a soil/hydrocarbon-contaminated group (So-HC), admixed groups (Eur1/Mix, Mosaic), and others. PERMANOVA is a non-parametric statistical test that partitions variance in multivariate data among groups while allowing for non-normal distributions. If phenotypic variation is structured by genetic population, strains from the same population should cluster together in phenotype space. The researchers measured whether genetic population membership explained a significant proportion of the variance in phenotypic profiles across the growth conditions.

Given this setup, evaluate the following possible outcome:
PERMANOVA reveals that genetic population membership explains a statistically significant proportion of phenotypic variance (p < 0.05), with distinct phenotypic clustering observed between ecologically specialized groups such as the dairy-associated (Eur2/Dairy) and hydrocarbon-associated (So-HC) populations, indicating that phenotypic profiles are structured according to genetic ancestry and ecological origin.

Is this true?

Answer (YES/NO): YES